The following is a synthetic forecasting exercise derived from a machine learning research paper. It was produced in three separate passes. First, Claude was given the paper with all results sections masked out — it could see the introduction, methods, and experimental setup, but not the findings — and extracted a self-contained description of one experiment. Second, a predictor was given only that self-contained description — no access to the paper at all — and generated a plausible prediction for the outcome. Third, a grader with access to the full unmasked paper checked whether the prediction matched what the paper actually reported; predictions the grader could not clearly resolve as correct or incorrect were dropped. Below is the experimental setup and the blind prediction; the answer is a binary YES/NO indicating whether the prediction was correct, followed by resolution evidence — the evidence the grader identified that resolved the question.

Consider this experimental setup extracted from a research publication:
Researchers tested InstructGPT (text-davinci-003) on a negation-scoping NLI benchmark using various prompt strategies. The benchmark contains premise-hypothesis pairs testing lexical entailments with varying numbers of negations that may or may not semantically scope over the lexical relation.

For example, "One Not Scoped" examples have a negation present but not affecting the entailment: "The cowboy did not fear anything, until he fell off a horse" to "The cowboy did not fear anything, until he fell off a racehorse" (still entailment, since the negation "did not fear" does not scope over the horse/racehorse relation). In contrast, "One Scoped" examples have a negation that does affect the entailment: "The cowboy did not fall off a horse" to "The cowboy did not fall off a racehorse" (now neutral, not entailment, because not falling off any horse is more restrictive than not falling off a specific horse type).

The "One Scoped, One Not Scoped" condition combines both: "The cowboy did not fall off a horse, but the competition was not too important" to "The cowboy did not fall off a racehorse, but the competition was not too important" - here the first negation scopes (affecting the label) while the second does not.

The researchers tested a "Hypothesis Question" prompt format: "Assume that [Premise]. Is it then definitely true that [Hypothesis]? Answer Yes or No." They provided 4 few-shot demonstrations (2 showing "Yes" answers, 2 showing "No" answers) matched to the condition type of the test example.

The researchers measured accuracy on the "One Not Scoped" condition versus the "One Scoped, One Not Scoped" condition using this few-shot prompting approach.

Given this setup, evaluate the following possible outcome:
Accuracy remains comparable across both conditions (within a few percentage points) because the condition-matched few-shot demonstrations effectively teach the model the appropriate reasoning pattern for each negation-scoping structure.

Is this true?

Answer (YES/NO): NO